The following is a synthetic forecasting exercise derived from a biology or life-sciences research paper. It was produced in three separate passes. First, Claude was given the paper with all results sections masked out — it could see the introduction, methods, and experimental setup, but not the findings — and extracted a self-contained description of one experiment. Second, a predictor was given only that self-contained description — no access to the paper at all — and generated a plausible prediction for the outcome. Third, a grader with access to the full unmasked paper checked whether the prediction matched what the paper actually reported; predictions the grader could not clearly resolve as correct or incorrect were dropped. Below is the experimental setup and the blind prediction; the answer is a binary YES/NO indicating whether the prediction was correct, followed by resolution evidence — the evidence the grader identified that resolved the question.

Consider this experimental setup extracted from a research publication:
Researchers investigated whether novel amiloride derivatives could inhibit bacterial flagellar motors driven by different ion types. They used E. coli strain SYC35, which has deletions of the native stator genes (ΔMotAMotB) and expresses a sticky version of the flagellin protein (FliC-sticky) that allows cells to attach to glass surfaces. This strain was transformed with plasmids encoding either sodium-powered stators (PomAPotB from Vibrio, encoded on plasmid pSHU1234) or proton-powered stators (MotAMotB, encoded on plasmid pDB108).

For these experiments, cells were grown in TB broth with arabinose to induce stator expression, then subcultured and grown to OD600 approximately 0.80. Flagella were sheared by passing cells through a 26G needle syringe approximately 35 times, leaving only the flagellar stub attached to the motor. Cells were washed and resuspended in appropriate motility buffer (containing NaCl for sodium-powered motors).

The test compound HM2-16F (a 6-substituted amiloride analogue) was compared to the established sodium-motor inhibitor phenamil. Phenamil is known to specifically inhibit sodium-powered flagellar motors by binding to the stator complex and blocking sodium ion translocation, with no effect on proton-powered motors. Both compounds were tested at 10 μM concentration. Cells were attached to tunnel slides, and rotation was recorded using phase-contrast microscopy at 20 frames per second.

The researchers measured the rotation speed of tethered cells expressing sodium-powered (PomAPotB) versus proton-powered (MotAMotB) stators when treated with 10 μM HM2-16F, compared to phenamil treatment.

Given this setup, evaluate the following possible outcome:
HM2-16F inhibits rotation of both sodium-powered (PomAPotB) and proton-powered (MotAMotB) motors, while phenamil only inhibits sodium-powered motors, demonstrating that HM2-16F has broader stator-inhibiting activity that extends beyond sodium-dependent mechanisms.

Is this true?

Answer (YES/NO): YES